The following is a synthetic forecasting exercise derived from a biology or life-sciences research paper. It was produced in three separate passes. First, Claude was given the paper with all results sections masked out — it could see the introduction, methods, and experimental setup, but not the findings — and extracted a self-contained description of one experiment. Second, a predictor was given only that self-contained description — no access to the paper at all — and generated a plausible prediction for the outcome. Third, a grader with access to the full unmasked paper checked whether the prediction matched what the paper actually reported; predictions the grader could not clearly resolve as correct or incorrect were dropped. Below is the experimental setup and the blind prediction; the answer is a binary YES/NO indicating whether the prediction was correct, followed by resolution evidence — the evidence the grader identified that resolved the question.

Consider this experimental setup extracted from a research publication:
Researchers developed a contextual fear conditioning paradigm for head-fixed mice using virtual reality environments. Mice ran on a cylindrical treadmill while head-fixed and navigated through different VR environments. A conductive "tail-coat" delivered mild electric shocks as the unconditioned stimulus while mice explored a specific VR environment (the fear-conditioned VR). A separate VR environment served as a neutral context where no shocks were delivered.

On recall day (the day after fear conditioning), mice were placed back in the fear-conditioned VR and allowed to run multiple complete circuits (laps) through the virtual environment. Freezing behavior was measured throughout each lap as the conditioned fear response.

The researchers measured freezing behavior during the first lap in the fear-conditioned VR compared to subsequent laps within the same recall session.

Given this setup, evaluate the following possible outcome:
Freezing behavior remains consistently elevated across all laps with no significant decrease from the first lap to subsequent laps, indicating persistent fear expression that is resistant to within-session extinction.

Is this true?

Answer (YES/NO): NO